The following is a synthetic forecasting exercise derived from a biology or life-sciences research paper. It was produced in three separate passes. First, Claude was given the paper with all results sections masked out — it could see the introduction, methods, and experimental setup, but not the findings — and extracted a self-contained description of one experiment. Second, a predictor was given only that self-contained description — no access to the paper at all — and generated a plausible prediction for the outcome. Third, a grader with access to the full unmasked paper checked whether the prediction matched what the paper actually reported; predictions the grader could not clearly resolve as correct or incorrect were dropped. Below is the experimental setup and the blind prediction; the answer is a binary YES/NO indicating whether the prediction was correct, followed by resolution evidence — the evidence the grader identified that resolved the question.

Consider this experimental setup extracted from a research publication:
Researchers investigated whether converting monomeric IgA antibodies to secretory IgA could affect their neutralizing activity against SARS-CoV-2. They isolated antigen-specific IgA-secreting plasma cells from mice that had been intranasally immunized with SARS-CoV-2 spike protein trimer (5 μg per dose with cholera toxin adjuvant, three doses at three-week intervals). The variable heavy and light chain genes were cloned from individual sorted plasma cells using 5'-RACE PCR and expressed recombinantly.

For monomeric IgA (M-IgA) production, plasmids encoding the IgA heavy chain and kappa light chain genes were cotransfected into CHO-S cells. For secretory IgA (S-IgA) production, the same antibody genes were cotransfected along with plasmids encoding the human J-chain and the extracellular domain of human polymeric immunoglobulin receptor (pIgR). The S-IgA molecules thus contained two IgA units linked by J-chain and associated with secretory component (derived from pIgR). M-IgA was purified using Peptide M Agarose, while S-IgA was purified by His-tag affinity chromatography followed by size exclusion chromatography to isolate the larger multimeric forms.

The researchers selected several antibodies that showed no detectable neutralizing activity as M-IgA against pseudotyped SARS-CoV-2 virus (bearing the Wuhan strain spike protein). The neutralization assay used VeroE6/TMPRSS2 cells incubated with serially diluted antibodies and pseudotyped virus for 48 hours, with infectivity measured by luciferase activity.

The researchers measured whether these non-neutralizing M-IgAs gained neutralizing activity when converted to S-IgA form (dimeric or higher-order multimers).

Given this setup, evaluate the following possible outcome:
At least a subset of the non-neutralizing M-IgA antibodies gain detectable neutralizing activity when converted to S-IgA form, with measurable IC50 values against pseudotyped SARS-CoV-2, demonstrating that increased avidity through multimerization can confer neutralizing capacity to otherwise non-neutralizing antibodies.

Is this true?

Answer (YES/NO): YES